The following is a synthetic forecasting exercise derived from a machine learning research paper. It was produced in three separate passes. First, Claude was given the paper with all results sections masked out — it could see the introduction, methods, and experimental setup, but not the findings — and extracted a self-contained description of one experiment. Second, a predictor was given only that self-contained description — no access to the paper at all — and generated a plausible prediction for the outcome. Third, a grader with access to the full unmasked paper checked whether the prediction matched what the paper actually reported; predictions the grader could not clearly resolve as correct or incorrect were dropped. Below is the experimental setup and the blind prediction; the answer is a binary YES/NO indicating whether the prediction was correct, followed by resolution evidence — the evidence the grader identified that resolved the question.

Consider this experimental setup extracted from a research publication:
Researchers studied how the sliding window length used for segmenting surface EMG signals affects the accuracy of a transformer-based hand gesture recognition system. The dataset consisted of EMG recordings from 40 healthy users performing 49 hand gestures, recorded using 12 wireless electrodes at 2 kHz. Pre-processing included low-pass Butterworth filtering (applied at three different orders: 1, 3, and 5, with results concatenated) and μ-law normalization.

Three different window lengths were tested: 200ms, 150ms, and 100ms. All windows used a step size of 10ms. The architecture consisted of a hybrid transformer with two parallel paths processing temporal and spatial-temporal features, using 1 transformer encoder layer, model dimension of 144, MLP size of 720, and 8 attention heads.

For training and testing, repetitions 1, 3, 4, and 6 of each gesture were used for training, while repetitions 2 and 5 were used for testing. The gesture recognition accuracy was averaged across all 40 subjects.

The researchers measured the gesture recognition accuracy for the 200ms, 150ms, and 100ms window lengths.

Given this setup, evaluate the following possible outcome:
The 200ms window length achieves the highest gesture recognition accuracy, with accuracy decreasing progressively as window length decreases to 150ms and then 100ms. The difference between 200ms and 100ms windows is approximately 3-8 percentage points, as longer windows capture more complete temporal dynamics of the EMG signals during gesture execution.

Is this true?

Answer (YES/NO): NO